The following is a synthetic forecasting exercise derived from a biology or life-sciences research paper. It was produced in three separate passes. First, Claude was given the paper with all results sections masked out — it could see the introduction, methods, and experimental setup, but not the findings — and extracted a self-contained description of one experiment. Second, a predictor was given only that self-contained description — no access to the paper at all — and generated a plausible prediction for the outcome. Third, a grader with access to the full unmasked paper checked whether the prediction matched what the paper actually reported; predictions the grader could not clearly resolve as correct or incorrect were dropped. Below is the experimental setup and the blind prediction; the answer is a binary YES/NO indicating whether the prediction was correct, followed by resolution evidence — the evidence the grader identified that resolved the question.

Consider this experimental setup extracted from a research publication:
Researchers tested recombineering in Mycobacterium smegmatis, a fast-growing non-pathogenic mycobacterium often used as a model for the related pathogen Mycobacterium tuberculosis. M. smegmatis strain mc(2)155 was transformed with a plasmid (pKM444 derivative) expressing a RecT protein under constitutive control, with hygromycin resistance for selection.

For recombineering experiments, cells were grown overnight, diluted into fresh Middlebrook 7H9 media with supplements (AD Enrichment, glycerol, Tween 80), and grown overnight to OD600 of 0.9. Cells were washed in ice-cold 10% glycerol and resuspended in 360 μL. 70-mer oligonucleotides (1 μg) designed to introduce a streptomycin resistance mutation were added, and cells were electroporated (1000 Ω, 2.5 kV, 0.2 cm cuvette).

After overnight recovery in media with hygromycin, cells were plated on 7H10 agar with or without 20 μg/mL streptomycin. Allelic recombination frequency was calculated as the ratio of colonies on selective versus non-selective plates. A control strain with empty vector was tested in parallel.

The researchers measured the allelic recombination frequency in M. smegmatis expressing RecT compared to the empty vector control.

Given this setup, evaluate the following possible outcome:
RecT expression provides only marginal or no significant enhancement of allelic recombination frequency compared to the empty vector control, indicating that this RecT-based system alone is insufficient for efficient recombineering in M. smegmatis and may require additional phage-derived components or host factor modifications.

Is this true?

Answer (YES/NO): NO